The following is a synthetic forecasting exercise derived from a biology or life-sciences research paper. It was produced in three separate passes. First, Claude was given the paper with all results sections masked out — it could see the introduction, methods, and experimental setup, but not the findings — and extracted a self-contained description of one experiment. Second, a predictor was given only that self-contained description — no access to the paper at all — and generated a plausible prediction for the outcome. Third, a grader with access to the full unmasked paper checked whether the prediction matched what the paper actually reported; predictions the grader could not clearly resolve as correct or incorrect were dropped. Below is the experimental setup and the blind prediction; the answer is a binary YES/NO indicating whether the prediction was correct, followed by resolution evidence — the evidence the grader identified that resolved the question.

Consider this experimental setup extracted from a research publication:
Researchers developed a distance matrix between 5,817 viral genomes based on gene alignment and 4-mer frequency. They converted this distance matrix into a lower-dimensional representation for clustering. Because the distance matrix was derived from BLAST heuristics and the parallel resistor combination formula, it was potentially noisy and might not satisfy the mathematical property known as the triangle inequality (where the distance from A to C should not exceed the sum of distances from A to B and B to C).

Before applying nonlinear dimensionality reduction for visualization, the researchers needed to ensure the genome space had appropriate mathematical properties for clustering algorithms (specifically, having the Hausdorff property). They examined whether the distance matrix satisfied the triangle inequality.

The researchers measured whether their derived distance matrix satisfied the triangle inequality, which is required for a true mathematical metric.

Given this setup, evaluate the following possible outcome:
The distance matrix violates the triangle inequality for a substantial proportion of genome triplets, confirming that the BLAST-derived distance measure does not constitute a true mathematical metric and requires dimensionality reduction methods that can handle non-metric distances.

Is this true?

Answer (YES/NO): YES